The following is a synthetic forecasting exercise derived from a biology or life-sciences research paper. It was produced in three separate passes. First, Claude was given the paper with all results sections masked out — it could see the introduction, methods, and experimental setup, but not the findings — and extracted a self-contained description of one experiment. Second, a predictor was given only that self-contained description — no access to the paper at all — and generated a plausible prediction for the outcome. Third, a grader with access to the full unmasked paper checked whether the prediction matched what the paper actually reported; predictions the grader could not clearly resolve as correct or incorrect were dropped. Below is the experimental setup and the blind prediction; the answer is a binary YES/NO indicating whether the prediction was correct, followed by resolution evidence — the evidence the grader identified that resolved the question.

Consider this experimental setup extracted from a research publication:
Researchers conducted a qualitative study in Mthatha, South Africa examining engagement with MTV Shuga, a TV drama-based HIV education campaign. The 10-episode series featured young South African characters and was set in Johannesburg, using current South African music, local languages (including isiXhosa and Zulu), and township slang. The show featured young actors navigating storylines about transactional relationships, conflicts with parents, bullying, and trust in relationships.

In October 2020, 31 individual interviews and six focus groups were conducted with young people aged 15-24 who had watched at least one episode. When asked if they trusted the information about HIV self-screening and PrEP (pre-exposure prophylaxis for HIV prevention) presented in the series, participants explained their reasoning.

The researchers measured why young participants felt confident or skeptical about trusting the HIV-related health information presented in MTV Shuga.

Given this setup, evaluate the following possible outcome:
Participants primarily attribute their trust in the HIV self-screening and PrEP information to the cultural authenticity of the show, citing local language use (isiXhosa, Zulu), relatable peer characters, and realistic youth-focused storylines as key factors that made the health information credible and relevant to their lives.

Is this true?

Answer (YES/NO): YES